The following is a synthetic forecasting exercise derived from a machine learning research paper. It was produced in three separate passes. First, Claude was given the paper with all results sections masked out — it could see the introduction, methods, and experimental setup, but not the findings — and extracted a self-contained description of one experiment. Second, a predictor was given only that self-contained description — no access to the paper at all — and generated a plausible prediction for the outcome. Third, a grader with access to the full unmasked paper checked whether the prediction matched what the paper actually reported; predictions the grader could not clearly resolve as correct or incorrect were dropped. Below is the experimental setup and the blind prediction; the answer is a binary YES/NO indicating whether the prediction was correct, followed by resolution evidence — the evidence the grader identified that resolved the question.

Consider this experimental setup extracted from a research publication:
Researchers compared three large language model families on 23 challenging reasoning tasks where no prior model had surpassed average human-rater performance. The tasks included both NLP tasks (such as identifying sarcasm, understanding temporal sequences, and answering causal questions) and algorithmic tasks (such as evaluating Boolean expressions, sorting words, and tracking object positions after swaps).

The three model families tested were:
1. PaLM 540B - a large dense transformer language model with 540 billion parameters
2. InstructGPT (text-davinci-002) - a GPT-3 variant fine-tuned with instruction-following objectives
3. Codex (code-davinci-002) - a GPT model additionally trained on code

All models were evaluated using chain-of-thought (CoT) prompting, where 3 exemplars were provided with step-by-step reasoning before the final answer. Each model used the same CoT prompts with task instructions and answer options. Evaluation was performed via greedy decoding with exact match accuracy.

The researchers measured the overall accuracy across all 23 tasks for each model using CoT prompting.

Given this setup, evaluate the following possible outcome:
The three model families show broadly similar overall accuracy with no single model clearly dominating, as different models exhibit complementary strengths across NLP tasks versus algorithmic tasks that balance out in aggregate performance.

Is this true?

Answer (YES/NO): NO